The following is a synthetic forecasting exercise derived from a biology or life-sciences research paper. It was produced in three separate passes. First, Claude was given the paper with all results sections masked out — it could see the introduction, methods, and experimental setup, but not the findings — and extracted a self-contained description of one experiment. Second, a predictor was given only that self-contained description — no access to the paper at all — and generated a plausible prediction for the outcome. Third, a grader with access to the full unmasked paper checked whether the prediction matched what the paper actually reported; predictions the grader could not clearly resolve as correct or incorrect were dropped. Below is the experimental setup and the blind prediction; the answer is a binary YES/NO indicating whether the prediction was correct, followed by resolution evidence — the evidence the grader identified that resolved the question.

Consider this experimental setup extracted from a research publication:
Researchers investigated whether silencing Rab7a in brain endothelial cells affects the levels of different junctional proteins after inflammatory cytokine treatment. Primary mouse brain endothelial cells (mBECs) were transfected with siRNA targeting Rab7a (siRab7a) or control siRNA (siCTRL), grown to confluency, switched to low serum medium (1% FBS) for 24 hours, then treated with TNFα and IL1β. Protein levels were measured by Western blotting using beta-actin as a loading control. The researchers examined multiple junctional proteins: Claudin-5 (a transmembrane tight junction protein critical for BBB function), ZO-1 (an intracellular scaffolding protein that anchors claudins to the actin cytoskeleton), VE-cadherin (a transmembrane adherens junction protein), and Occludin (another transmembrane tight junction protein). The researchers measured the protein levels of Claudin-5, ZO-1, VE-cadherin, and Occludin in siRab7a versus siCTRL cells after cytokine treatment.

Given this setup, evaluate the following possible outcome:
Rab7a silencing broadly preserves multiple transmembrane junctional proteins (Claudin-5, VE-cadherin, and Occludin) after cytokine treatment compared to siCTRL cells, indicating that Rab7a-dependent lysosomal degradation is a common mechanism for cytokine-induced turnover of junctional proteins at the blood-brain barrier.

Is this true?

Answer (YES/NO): NO